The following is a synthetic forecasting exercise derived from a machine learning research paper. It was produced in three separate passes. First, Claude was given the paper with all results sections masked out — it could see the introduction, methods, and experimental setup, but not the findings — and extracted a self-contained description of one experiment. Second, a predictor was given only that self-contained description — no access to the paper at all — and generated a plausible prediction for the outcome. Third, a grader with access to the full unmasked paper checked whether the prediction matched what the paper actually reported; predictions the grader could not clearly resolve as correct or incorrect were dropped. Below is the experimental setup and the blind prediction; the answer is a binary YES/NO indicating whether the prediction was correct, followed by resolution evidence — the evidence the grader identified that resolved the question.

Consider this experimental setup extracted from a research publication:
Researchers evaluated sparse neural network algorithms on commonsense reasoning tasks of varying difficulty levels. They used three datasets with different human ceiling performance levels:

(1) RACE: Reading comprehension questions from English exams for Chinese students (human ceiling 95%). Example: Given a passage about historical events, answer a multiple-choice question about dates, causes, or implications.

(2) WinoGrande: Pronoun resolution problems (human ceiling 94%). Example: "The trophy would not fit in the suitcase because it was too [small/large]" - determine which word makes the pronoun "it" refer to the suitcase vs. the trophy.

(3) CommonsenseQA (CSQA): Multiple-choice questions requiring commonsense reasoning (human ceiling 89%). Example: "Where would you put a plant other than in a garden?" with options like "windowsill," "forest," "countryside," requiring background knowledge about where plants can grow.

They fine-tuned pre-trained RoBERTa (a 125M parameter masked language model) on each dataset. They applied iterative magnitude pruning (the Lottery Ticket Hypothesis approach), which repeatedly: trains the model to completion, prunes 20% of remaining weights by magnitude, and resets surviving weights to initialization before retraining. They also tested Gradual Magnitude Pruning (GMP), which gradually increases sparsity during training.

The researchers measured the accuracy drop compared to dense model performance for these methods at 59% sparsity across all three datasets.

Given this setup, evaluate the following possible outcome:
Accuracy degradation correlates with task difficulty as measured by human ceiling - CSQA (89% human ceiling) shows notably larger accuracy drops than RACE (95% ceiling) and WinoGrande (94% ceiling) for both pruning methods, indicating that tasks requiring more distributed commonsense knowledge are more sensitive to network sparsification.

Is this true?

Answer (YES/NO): YES